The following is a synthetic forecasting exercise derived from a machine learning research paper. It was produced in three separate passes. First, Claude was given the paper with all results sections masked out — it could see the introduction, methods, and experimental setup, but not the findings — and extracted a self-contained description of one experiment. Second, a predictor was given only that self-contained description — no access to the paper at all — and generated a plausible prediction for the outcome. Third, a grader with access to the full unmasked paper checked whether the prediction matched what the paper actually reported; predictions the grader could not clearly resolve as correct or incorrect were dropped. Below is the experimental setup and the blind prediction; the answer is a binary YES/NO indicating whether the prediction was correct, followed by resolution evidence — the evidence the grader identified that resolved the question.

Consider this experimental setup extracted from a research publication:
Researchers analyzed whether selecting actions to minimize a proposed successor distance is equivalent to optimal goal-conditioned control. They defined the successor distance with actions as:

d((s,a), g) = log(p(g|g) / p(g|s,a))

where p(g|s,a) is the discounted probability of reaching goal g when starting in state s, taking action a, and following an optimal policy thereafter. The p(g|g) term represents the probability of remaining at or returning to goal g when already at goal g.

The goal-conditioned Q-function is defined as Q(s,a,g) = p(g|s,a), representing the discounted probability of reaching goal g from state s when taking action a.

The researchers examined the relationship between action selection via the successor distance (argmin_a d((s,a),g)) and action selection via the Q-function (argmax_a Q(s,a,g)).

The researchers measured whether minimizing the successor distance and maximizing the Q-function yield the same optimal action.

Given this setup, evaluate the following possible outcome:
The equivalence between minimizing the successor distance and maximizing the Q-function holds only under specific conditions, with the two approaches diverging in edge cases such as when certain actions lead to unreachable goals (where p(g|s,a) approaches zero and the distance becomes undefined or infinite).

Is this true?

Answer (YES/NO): NO